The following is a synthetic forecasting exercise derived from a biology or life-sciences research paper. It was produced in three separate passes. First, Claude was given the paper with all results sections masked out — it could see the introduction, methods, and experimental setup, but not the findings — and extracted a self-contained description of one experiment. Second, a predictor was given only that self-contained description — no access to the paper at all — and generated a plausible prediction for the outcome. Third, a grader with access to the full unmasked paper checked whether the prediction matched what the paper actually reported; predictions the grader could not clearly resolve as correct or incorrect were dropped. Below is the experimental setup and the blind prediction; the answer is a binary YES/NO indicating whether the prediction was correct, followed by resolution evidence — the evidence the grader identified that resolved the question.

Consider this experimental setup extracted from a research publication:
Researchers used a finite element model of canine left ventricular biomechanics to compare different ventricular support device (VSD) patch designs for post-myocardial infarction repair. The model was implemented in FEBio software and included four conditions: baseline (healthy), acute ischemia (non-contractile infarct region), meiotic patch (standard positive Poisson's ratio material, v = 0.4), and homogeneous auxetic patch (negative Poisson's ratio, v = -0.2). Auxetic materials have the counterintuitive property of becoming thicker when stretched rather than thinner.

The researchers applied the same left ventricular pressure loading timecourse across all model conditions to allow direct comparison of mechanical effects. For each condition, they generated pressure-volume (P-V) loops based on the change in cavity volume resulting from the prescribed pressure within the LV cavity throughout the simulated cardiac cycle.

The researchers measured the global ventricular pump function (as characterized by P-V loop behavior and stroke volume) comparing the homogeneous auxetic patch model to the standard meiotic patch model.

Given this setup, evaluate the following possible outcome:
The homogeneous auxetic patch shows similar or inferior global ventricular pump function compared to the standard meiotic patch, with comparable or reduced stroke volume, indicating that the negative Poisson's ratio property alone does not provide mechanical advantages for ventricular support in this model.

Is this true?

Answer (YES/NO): YES